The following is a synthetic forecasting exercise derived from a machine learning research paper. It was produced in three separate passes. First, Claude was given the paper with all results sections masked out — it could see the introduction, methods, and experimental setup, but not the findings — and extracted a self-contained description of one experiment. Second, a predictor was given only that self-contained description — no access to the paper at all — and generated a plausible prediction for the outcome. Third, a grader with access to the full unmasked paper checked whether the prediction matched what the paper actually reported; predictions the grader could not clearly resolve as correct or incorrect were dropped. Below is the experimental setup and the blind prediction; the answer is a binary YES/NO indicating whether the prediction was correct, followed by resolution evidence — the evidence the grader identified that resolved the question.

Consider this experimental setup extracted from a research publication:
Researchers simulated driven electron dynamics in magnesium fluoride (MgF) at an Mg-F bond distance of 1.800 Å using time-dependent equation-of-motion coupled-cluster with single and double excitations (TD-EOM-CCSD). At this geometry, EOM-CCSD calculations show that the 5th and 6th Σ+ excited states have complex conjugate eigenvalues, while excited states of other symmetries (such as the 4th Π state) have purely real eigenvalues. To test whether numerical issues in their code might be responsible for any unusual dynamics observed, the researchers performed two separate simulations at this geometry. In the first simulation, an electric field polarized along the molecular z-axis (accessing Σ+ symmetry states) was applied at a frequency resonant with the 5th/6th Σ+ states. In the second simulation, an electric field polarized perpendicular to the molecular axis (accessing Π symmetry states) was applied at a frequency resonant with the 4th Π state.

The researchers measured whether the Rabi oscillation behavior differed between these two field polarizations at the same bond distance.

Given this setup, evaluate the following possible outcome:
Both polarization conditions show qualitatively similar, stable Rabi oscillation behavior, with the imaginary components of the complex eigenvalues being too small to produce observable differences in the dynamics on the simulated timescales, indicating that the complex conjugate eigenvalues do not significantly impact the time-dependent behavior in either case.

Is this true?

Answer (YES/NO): NO